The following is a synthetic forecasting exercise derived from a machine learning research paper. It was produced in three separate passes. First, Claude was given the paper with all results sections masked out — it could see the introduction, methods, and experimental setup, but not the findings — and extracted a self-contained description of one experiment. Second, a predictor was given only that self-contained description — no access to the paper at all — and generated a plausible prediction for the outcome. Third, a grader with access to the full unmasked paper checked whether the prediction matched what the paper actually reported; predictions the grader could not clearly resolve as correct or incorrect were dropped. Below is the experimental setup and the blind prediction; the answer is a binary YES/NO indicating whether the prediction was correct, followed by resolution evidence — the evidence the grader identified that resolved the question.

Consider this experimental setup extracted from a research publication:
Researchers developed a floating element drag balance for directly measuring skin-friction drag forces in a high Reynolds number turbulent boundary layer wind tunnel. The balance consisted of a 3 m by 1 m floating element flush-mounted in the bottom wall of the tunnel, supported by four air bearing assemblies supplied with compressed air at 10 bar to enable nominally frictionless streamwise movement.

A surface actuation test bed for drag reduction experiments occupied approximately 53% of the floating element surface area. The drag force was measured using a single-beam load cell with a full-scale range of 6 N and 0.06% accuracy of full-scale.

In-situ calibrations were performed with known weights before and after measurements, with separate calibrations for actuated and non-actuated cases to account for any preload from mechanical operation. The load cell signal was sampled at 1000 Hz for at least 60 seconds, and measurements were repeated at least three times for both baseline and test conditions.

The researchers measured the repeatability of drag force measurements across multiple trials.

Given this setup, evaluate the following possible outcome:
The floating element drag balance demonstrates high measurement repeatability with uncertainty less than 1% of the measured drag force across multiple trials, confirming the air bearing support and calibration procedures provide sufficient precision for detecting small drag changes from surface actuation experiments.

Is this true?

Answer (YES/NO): NO